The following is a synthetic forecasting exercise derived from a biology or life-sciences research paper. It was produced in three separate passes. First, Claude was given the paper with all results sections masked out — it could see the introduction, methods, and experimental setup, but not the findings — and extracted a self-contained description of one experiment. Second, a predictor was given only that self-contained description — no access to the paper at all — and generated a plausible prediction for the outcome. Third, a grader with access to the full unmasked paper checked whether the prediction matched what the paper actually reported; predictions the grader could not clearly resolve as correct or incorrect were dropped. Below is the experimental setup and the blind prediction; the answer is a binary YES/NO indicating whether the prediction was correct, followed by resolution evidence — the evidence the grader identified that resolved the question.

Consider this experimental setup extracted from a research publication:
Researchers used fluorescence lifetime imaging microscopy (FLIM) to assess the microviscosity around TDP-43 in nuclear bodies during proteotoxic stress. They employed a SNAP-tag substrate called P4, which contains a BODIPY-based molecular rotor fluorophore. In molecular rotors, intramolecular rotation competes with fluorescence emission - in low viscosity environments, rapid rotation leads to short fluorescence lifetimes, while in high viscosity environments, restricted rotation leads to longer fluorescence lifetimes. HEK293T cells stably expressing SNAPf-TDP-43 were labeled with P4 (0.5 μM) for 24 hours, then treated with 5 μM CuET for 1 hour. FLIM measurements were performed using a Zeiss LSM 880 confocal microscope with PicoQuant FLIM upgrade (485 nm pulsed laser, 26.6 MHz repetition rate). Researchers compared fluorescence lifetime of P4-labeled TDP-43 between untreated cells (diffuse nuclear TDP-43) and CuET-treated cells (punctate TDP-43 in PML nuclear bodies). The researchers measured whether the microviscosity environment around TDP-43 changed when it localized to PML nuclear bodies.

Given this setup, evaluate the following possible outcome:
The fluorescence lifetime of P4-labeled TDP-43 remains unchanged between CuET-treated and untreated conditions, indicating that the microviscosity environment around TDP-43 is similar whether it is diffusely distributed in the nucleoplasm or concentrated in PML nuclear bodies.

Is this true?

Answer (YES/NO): YES